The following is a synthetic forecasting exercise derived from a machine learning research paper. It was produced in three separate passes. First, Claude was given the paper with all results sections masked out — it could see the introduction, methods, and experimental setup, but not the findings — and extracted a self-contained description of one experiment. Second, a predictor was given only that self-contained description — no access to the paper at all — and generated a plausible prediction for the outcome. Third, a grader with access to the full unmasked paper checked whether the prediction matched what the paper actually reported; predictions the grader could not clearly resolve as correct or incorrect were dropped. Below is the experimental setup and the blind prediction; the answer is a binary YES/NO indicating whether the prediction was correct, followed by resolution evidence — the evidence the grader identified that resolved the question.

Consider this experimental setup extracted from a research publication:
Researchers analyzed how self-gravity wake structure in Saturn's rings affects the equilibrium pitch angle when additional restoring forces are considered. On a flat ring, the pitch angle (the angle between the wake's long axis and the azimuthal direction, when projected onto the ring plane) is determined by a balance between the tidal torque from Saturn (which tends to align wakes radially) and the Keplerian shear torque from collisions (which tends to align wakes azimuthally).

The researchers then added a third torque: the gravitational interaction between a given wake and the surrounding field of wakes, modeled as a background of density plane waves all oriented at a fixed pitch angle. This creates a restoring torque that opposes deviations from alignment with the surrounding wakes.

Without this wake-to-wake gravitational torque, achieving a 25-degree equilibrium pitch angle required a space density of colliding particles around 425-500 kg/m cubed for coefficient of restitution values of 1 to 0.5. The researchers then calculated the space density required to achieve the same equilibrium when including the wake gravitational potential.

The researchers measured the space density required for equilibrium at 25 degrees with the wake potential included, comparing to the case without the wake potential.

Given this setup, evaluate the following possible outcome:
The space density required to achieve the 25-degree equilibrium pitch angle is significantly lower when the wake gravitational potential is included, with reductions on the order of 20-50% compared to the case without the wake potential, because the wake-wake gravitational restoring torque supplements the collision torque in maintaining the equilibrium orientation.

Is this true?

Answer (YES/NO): NO